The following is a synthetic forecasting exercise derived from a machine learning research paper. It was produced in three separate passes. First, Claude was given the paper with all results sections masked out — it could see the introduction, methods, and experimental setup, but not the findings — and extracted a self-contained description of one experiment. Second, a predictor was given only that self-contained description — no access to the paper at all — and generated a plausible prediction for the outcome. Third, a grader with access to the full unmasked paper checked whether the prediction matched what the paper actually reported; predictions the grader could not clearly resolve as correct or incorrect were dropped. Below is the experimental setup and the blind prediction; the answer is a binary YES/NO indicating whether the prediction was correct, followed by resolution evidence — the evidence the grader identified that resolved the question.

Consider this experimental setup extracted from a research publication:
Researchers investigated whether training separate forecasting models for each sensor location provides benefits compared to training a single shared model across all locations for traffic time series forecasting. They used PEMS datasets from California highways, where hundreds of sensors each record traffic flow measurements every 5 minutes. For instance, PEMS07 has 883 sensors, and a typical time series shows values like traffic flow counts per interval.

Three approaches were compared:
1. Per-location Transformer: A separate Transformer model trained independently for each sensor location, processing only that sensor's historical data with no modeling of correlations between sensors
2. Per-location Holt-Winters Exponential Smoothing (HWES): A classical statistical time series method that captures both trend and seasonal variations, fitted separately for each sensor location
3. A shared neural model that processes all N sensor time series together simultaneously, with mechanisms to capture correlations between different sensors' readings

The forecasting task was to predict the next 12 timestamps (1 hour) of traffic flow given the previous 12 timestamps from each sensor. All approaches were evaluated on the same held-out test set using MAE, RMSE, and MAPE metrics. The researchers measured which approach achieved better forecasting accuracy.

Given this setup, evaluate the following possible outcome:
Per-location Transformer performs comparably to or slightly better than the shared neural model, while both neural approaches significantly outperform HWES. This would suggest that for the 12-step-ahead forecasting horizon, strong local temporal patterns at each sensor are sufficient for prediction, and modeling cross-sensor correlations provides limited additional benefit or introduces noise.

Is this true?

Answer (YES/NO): NO